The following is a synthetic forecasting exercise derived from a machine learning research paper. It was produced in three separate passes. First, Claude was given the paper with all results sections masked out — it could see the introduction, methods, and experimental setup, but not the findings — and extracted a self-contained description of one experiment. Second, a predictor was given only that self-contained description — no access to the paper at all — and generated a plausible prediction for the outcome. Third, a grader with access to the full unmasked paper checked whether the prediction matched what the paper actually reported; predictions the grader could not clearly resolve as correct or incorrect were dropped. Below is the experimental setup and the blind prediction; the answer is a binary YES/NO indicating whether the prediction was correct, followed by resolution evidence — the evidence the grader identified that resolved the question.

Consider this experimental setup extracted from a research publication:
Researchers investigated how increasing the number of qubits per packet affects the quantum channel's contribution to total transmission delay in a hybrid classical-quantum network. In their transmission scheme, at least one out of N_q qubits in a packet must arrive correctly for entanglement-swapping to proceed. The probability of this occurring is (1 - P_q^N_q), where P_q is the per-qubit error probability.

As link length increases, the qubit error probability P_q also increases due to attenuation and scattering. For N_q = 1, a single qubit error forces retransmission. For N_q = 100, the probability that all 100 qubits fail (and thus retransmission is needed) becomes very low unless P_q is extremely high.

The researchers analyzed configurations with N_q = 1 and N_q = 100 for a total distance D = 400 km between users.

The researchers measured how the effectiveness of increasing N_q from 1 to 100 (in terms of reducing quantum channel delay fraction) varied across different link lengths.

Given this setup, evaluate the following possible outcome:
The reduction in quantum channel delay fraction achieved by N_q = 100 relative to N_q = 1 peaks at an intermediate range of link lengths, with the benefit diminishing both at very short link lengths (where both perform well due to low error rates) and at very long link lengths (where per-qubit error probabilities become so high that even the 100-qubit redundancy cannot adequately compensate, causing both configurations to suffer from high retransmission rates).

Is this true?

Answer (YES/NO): NO